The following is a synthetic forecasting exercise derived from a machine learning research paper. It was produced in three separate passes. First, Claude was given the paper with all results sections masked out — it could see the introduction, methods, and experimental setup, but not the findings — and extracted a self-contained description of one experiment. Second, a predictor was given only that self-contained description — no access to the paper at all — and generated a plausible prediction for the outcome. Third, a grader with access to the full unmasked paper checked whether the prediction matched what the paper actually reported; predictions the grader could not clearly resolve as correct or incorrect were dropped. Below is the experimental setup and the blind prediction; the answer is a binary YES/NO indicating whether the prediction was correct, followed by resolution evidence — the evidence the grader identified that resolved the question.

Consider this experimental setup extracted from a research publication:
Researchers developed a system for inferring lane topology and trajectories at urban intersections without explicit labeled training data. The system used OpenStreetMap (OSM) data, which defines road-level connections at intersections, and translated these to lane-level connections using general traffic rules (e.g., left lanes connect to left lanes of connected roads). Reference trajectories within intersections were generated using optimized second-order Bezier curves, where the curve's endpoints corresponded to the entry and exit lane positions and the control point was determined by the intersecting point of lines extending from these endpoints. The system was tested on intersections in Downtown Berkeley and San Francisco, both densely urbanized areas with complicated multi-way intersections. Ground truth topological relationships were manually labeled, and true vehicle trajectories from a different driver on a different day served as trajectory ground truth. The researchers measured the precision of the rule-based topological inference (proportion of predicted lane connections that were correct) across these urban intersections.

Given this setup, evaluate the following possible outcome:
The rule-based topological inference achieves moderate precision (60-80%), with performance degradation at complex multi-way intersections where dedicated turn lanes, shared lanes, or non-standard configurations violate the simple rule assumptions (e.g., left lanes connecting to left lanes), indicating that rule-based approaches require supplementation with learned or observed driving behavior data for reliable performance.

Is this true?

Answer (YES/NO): NO